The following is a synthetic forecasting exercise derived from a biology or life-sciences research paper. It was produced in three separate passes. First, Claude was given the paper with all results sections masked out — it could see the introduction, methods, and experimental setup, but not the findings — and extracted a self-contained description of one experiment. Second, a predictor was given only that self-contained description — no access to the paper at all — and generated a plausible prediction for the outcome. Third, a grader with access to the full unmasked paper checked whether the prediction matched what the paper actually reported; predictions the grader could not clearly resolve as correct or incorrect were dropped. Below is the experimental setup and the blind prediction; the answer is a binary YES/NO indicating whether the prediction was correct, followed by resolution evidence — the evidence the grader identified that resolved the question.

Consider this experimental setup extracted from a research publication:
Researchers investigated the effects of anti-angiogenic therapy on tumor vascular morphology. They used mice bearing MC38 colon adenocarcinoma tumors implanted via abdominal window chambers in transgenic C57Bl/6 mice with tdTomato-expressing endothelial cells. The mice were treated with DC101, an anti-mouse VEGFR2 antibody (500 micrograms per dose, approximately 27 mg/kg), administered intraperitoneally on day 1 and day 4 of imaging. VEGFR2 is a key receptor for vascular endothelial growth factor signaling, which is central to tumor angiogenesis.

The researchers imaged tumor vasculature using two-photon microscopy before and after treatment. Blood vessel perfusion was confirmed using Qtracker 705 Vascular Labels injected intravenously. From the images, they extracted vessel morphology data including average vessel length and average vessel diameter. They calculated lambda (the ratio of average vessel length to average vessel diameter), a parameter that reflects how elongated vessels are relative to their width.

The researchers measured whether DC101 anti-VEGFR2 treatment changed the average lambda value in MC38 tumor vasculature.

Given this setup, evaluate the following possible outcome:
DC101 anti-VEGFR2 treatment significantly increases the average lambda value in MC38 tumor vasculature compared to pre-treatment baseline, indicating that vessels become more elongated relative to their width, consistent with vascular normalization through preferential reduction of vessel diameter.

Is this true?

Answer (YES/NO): NO